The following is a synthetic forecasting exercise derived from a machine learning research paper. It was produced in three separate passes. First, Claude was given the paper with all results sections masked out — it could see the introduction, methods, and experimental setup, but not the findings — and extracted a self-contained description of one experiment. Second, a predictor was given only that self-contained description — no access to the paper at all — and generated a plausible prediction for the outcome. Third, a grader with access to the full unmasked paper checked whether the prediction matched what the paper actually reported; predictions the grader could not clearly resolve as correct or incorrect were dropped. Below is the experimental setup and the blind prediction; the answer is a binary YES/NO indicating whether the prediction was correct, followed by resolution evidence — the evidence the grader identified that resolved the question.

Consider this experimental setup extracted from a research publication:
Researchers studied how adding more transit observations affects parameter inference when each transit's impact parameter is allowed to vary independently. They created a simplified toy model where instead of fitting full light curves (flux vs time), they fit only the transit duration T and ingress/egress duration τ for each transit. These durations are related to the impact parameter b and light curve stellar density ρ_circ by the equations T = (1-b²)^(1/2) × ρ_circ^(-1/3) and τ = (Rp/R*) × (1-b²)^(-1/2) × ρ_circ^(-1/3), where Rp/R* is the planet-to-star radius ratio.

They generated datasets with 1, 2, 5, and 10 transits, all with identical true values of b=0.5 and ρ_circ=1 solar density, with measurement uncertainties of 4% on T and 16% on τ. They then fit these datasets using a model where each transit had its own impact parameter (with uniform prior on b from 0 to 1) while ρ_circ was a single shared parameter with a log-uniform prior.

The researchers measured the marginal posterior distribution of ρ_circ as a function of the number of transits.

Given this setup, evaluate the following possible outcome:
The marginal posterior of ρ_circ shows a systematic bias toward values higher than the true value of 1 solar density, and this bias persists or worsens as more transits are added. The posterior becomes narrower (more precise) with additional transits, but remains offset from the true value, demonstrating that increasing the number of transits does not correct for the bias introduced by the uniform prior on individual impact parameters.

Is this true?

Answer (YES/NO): YES